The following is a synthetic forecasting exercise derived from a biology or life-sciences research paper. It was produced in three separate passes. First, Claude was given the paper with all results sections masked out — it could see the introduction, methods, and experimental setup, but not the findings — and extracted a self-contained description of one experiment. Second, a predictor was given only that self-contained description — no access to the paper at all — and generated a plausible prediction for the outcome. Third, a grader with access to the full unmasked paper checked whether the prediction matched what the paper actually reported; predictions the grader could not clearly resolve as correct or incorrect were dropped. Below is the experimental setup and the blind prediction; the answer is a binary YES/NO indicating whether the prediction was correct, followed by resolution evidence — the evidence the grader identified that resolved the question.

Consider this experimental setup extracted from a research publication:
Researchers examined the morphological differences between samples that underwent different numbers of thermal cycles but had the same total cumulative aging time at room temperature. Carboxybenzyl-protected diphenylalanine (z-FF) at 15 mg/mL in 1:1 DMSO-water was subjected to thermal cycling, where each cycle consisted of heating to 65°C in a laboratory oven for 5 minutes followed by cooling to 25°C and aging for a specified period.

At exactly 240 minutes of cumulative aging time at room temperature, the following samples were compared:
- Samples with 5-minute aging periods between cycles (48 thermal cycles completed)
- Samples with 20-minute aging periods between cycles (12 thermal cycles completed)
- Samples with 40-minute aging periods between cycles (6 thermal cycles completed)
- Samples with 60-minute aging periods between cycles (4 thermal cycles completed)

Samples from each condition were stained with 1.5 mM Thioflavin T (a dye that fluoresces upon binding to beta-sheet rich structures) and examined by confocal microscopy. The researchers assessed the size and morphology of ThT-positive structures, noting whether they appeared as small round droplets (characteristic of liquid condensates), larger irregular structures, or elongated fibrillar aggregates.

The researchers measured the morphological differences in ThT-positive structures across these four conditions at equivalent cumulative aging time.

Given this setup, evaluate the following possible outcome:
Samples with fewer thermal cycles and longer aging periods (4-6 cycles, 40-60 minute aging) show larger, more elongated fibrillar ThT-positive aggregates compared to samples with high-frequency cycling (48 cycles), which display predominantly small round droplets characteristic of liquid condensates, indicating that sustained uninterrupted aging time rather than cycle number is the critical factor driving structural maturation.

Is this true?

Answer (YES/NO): NO